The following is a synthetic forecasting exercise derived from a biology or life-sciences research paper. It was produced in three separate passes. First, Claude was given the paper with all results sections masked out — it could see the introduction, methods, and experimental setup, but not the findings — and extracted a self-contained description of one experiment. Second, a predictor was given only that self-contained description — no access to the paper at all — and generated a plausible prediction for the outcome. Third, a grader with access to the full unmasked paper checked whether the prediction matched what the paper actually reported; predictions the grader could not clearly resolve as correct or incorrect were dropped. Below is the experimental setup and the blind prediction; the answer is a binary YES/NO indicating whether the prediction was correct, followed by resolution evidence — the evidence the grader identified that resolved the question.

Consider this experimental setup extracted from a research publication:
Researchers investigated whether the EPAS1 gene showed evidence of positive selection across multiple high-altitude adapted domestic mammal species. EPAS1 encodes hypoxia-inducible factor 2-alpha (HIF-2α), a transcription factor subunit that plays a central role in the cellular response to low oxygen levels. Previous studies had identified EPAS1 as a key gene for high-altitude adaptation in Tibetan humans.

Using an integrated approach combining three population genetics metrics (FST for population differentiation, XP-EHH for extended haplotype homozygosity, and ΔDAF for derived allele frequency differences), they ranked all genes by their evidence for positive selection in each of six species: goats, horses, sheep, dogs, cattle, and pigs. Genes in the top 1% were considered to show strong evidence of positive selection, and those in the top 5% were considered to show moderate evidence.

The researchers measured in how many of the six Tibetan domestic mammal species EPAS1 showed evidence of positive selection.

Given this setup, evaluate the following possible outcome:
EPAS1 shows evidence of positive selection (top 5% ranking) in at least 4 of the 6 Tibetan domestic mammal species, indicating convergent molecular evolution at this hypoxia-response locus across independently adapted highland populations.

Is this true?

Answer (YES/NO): YES